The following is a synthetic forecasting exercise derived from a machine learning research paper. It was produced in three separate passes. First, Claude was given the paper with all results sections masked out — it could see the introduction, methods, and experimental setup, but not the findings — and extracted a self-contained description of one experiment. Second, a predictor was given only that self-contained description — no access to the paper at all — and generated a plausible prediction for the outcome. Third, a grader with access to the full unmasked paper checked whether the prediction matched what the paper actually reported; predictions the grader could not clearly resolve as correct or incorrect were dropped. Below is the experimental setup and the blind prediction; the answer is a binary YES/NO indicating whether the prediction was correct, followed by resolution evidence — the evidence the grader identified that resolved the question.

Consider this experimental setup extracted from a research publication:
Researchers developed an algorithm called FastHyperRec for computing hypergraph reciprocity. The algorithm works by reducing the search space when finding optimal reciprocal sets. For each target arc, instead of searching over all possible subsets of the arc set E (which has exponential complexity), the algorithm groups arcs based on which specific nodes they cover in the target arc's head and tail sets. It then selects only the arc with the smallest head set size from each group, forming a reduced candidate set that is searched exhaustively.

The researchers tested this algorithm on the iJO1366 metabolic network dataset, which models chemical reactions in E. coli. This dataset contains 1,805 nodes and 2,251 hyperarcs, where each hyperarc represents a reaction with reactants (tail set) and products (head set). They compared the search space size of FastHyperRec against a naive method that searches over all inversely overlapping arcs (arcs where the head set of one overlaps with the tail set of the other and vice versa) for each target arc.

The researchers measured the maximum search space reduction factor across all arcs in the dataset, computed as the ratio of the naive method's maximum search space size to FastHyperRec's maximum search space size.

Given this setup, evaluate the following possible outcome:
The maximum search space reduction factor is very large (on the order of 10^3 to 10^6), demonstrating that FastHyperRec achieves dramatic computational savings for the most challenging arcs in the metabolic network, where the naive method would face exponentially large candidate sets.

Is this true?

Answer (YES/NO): NO